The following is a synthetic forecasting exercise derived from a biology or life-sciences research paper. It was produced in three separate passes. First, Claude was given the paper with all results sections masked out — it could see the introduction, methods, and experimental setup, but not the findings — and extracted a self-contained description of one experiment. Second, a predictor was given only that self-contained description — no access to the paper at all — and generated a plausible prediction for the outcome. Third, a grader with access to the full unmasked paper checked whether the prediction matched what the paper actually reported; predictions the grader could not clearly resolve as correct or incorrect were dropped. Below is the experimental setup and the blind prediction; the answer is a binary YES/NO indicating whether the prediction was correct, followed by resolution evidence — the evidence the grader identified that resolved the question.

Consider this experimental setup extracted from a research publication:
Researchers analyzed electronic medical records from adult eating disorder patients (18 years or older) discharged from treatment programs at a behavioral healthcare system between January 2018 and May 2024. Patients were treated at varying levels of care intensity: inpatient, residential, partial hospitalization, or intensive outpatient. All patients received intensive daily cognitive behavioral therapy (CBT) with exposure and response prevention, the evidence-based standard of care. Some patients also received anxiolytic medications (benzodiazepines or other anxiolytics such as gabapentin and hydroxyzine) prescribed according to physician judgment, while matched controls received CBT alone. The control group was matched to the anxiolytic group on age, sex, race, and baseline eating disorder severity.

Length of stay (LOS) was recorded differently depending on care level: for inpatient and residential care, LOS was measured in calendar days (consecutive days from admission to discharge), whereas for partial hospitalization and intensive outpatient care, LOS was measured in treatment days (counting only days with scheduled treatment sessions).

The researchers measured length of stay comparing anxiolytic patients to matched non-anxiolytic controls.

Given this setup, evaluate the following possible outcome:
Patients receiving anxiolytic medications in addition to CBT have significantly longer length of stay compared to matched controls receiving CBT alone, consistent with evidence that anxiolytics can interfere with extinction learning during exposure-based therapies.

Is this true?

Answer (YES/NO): NO